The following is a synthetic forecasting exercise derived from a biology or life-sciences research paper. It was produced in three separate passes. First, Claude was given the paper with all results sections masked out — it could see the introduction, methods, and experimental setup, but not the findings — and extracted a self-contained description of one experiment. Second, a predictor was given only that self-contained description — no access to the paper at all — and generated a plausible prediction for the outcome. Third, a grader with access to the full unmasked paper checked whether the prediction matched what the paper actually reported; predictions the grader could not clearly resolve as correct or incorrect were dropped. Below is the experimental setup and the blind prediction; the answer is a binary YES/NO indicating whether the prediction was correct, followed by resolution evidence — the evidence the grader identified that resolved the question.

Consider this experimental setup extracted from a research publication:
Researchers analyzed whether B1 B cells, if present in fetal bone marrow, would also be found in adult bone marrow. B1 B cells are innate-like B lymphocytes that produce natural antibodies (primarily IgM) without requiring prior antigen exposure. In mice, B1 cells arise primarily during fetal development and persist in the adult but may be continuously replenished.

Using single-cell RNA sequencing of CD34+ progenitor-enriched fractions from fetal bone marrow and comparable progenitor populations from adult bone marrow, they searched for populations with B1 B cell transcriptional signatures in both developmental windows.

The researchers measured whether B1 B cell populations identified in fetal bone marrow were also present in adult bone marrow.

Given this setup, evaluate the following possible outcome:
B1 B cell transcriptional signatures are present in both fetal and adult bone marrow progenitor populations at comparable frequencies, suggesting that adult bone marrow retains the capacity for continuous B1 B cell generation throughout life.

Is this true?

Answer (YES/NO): NO